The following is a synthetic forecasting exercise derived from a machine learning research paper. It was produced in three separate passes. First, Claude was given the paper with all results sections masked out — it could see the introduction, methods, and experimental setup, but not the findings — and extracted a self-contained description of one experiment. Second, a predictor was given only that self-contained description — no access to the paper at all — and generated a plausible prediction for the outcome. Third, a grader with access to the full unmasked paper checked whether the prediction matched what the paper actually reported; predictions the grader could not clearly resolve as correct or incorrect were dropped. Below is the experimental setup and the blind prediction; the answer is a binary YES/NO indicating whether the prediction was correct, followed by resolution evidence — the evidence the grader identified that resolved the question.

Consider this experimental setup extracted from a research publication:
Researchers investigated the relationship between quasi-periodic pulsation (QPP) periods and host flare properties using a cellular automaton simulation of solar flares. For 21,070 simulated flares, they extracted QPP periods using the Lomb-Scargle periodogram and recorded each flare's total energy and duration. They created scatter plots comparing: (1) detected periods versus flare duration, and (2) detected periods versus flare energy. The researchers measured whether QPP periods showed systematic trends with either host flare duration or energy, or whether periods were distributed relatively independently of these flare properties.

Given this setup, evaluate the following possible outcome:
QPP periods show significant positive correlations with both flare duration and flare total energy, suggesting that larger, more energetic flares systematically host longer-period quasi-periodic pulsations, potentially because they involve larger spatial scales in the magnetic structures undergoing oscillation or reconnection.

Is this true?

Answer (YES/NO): YES